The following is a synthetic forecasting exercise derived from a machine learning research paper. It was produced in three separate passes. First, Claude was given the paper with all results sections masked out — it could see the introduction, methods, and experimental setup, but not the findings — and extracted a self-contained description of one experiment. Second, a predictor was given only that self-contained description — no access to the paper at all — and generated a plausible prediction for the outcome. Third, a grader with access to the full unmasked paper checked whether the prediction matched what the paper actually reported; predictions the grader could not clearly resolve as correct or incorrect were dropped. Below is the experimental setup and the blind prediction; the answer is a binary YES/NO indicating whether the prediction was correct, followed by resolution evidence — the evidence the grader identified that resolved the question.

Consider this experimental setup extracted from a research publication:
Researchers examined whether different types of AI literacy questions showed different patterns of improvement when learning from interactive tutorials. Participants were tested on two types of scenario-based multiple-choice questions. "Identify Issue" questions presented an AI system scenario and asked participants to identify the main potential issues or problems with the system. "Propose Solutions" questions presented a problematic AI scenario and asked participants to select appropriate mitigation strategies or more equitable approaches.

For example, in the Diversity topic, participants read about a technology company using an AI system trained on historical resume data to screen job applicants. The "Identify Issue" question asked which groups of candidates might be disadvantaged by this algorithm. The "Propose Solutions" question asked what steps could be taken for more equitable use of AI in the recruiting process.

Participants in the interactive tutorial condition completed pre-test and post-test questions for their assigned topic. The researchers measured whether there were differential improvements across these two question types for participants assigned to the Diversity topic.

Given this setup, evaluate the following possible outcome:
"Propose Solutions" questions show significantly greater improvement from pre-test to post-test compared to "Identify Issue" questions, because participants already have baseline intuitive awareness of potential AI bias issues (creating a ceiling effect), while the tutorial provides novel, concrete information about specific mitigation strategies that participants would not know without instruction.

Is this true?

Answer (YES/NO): YES